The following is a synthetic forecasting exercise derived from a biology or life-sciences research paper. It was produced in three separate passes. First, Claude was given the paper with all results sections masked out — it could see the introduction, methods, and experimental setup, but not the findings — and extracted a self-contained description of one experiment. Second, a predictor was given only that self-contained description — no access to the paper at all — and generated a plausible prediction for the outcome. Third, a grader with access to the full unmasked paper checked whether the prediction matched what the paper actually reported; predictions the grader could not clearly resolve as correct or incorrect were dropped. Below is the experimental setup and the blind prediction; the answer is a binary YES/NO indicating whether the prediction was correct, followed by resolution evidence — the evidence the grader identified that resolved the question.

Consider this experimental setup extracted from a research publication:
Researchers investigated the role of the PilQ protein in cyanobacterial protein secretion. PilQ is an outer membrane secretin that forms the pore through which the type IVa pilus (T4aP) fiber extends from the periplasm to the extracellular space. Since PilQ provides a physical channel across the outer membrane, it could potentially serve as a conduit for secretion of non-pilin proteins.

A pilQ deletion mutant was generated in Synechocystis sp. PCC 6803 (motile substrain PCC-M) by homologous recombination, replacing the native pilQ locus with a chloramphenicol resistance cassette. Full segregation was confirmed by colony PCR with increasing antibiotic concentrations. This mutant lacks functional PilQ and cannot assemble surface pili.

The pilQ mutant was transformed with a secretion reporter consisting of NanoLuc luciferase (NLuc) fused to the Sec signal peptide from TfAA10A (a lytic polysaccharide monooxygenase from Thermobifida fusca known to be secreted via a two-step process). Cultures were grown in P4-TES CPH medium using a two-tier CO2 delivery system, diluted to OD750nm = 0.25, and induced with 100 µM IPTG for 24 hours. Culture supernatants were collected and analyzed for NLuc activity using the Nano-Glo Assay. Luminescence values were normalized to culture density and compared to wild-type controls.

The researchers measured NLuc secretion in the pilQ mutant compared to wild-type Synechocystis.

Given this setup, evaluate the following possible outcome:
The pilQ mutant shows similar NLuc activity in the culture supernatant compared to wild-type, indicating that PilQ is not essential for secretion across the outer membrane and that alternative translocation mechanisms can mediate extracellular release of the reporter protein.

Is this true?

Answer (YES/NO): YES